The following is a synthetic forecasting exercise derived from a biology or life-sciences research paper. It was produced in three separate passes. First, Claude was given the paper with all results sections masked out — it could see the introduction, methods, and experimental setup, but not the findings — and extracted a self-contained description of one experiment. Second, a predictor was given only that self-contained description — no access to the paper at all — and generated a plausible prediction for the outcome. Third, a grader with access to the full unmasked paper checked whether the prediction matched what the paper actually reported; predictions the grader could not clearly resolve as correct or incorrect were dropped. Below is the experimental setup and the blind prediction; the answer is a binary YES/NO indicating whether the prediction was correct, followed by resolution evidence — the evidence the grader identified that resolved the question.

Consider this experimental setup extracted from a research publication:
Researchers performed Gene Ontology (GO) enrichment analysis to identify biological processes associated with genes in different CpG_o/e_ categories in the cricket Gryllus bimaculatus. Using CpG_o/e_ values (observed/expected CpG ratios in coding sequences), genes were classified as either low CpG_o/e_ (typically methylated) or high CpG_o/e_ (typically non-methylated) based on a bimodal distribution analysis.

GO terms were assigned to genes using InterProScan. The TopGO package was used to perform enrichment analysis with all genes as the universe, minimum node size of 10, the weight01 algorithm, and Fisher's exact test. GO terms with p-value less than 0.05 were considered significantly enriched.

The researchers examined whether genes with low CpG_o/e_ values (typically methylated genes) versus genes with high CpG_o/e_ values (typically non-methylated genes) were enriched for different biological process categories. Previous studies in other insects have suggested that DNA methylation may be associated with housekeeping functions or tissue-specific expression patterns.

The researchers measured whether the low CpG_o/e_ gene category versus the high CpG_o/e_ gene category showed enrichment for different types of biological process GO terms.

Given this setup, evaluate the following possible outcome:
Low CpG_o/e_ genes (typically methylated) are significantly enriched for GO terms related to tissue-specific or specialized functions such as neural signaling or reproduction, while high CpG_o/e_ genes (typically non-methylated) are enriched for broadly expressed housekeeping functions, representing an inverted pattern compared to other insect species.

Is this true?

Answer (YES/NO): NO